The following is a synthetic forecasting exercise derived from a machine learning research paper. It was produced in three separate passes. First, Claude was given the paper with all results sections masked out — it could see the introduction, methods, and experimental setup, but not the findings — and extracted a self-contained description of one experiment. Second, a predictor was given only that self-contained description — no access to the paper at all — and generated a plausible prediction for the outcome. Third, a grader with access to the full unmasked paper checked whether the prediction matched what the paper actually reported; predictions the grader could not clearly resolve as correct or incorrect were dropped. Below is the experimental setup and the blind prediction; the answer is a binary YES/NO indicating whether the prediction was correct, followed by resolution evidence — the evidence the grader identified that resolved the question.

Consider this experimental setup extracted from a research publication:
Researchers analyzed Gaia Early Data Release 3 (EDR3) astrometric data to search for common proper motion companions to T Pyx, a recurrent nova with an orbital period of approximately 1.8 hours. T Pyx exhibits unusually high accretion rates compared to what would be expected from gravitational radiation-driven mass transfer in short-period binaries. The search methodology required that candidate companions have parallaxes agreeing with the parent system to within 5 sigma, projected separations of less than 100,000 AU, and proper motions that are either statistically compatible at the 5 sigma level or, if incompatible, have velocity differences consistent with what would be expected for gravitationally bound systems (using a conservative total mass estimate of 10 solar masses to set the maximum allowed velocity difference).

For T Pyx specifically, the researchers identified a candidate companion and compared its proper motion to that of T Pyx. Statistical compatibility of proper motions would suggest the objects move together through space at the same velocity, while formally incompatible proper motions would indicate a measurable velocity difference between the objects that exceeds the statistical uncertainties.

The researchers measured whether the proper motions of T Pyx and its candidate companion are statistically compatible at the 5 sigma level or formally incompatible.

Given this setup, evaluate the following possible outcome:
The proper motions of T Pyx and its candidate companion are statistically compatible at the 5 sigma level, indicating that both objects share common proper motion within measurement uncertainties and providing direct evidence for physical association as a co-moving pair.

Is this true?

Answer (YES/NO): NO